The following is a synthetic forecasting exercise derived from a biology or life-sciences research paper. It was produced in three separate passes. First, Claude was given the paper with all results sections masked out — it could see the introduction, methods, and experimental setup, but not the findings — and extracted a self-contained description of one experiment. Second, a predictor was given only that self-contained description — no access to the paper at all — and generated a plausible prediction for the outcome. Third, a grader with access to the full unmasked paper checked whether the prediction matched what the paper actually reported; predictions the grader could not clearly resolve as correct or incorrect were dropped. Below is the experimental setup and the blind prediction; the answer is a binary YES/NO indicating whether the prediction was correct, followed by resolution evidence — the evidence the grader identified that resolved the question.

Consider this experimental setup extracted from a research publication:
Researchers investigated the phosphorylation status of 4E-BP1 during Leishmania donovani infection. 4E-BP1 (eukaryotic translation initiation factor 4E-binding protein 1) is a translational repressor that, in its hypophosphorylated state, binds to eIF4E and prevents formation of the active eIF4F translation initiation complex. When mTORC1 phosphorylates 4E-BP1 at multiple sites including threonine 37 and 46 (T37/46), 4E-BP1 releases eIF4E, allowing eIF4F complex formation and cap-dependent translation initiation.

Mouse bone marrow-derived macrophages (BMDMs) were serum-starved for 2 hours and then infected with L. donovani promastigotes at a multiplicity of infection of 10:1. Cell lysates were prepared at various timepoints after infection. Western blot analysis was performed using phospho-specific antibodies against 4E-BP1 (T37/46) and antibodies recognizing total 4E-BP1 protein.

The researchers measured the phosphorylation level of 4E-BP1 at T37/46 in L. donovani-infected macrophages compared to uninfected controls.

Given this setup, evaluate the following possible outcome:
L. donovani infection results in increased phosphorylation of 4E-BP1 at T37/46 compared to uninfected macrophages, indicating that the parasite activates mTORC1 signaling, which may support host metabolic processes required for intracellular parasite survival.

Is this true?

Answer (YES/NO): YES